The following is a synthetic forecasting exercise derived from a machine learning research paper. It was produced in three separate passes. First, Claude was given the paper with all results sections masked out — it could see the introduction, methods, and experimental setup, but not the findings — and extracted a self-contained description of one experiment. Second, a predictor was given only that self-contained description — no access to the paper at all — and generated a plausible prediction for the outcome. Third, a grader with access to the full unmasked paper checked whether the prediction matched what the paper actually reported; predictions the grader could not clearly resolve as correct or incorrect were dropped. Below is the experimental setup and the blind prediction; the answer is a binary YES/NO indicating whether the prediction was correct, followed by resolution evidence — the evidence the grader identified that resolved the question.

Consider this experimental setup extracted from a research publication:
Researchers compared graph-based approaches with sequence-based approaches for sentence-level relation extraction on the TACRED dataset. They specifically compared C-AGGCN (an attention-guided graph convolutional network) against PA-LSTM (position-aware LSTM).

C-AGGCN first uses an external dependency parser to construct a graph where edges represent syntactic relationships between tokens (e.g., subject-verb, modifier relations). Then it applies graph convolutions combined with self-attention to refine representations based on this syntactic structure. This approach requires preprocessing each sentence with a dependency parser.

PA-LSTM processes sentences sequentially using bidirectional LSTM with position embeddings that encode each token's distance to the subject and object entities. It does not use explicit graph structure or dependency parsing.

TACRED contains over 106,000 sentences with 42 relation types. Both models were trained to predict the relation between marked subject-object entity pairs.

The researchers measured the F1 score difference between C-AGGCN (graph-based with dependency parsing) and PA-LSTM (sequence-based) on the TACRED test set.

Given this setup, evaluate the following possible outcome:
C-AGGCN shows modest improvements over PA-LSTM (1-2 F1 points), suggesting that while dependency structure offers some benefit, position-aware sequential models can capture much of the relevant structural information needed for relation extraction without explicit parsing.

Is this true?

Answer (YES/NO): NO